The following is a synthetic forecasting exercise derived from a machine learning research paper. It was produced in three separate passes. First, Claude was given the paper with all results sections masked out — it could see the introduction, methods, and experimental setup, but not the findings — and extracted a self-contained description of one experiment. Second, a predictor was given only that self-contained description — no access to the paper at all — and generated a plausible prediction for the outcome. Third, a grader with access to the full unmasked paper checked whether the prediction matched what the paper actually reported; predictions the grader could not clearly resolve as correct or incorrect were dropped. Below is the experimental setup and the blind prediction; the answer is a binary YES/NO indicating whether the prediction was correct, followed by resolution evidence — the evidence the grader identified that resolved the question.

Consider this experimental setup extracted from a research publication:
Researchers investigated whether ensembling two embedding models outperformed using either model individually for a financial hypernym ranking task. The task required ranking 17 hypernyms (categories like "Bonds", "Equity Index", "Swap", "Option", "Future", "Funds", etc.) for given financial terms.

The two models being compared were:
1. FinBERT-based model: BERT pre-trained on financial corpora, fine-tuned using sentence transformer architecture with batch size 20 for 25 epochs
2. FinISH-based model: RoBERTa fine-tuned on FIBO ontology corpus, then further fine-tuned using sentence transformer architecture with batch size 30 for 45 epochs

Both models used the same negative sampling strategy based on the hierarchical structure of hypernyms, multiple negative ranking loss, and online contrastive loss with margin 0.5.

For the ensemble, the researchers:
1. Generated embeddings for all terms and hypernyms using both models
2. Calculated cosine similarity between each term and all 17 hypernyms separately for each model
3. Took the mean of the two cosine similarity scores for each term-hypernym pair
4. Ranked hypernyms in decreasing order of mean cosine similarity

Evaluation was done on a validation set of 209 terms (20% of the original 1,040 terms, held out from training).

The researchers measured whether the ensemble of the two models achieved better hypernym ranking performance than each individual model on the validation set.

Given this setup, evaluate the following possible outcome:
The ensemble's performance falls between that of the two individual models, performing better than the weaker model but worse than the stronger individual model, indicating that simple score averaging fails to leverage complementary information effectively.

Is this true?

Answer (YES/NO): NO